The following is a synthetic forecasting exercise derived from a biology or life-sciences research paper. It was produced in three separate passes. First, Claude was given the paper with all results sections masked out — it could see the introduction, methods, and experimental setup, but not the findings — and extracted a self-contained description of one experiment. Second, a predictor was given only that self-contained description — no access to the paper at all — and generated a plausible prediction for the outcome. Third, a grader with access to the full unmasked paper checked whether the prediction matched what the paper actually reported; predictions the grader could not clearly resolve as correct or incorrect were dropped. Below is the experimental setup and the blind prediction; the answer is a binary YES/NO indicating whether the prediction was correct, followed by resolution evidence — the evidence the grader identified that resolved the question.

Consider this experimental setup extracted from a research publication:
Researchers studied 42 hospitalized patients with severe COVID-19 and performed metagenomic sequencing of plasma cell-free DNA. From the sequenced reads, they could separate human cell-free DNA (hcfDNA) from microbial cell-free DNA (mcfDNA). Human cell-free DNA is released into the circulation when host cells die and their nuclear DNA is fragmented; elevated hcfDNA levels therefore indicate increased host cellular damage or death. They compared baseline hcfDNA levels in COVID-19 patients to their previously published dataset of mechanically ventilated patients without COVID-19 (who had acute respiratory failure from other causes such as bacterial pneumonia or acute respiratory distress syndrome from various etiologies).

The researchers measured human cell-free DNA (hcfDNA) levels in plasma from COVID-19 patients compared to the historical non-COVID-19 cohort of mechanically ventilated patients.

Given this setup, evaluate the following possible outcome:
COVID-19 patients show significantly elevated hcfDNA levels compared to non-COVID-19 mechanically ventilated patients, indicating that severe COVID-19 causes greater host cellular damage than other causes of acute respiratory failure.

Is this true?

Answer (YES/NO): YES